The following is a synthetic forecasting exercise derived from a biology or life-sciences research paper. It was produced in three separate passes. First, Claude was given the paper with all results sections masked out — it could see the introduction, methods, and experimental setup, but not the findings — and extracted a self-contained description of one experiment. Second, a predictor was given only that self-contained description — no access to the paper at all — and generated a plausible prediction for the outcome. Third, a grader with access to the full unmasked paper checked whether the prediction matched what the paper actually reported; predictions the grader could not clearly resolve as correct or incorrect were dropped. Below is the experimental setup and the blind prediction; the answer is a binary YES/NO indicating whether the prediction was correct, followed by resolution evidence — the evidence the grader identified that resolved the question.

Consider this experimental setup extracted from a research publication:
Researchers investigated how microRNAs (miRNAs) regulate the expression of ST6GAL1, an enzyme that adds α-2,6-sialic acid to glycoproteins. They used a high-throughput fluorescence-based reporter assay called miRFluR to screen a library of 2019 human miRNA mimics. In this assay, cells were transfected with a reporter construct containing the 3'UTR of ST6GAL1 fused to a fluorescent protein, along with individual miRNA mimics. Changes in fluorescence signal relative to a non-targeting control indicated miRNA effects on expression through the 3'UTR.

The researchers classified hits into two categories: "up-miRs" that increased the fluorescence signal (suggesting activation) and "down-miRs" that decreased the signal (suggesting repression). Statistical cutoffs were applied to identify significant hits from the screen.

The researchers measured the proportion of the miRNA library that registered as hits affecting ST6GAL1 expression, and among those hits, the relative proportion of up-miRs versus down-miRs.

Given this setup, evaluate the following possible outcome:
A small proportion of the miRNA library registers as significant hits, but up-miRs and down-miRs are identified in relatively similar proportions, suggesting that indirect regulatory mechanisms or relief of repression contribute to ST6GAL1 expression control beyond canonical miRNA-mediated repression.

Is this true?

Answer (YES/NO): NO